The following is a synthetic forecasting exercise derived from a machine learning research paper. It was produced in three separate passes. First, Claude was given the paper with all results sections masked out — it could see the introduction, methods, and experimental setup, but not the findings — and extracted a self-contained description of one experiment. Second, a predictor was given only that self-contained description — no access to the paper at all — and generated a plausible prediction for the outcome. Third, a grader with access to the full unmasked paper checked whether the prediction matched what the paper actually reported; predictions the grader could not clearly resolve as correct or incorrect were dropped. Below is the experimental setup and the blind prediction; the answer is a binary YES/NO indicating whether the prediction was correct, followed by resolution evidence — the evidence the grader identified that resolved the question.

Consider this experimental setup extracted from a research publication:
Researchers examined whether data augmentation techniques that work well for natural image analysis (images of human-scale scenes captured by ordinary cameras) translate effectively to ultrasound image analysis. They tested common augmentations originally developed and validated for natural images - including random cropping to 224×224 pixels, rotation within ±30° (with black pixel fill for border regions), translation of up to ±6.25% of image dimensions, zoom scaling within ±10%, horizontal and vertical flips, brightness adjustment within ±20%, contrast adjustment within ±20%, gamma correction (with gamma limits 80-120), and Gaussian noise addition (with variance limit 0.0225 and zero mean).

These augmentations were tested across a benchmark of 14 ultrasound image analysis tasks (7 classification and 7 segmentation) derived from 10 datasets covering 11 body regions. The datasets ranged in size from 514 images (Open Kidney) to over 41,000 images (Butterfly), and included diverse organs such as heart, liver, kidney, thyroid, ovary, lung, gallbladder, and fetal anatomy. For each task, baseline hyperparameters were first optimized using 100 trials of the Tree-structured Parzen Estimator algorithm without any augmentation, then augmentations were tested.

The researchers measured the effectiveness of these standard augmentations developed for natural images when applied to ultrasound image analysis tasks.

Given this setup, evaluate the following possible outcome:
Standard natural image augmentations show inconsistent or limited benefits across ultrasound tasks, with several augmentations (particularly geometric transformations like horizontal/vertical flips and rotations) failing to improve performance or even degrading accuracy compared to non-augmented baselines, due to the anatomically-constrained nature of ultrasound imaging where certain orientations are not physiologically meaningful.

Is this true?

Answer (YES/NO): NO